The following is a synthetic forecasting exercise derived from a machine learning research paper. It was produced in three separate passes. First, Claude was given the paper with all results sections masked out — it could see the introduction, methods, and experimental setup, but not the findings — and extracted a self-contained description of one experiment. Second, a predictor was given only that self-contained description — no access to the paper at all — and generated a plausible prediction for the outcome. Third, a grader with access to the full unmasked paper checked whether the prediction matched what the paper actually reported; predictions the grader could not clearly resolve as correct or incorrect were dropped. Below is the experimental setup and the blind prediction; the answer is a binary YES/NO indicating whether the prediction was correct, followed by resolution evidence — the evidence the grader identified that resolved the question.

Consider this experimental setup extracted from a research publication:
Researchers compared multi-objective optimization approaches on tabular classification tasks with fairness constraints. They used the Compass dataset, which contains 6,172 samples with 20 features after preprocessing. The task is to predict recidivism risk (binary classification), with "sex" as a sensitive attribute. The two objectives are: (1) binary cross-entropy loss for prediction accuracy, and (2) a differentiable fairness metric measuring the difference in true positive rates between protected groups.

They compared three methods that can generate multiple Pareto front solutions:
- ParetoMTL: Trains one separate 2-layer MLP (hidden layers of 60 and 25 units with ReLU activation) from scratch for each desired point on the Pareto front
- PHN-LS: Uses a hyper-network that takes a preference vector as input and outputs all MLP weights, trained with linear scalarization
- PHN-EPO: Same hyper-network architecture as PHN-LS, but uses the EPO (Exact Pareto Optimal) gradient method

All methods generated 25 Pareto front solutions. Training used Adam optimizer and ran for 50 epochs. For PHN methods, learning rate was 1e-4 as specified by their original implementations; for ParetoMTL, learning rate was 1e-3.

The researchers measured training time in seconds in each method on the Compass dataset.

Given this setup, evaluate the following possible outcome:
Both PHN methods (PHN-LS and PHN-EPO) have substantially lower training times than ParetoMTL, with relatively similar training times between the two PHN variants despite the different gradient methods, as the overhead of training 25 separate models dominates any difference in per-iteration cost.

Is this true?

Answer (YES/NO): NO